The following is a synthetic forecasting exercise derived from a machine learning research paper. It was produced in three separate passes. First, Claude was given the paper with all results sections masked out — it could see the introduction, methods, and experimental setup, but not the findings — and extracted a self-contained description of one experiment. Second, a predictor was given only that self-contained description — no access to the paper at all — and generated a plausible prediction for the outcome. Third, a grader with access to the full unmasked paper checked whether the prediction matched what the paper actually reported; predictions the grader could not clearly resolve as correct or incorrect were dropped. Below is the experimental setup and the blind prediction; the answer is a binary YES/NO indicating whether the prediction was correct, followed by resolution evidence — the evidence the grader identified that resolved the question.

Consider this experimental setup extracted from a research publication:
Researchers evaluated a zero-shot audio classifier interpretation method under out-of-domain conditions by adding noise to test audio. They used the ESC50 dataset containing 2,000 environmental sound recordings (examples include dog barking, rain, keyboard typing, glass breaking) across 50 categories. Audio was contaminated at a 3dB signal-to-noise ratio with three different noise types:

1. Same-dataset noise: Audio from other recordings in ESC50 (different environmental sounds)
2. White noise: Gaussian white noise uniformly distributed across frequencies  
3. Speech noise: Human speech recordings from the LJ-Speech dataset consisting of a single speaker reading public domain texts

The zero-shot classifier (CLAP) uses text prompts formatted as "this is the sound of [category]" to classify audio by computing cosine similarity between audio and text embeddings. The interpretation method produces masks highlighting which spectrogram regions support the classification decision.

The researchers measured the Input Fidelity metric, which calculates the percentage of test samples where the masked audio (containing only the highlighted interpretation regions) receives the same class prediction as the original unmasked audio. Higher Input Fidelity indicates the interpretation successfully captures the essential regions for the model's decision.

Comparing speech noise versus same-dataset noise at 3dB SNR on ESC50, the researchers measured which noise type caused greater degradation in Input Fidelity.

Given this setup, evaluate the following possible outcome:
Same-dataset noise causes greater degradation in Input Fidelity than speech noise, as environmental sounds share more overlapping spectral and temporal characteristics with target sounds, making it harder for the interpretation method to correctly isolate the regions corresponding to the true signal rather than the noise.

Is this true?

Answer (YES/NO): NO